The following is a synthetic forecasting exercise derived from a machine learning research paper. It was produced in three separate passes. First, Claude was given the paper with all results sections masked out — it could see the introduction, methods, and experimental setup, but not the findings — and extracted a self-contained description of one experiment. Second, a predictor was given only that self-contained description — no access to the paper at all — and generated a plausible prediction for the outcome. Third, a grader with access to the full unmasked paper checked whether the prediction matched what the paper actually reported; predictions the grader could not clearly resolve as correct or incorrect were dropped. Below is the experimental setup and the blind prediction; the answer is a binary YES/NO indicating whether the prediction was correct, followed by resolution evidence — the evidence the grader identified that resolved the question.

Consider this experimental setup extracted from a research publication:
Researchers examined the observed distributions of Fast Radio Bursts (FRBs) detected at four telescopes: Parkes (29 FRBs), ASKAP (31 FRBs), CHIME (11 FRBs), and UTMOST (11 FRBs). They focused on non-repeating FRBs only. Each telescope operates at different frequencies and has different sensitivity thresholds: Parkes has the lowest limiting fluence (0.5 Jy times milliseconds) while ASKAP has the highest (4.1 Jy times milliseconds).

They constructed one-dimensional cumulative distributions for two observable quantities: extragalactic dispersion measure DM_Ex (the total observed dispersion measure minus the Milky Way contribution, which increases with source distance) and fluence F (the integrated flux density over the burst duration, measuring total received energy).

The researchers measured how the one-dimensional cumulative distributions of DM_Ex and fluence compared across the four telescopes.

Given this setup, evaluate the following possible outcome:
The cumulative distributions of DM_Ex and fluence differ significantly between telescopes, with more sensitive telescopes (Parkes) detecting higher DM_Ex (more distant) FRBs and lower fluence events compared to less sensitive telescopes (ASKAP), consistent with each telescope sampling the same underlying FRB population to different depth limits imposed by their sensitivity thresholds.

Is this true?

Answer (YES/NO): NO